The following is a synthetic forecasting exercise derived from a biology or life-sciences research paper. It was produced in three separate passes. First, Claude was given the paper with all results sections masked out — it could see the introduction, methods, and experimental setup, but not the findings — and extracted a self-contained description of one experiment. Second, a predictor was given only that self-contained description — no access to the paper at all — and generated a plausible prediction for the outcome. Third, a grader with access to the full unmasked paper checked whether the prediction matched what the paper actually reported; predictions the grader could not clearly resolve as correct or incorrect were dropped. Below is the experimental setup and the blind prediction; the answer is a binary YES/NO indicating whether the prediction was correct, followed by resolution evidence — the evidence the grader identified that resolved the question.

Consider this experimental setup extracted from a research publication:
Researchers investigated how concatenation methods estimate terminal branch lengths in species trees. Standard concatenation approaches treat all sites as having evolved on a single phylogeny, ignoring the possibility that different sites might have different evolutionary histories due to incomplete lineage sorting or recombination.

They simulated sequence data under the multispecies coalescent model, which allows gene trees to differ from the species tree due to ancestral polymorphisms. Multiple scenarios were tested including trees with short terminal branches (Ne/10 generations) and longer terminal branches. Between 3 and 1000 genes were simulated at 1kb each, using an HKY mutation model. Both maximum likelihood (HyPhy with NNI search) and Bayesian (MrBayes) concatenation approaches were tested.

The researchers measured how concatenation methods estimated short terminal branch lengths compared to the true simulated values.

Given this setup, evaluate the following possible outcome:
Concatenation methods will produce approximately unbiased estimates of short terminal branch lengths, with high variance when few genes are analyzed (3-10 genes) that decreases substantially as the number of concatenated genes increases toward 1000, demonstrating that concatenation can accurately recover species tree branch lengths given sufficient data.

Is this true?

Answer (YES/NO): NO